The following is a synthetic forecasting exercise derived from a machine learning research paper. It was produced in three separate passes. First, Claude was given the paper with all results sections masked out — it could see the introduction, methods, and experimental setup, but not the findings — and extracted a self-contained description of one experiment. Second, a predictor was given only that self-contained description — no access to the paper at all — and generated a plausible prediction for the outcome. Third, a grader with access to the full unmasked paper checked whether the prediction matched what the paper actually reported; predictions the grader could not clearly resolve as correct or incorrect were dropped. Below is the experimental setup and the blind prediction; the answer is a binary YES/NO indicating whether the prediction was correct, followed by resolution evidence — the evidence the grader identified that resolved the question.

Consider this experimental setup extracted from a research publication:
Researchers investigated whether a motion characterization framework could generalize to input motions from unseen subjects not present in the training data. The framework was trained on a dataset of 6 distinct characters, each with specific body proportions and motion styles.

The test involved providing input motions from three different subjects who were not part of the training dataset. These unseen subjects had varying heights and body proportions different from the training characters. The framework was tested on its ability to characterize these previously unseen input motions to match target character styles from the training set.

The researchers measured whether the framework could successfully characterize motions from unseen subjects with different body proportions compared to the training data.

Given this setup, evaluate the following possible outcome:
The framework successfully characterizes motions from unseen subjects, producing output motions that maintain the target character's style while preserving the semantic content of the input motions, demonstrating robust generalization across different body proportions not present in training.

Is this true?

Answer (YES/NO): YES